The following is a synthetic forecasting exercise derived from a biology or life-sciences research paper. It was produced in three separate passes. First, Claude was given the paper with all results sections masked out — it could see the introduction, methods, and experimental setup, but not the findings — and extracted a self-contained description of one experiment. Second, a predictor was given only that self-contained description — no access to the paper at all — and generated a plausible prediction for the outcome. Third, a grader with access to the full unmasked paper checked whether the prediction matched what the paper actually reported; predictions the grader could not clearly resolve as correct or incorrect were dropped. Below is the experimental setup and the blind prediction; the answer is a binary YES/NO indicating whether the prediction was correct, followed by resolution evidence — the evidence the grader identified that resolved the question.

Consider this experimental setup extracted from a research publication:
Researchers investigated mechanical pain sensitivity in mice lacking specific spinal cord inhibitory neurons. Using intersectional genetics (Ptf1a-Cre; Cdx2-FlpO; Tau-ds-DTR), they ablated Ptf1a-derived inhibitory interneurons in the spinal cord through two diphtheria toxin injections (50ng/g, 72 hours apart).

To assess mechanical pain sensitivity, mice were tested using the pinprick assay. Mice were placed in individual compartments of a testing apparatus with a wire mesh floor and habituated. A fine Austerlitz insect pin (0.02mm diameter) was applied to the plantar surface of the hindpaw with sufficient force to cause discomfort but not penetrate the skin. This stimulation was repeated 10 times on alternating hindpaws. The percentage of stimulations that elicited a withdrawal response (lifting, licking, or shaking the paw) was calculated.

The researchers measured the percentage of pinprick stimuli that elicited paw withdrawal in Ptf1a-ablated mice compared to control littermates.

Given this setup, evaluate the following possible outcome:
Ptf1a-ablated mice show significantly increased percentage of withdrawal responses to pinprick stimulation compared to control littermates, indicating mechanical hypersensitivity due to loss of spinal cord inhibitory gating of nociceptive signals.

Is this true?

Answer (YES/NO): NO